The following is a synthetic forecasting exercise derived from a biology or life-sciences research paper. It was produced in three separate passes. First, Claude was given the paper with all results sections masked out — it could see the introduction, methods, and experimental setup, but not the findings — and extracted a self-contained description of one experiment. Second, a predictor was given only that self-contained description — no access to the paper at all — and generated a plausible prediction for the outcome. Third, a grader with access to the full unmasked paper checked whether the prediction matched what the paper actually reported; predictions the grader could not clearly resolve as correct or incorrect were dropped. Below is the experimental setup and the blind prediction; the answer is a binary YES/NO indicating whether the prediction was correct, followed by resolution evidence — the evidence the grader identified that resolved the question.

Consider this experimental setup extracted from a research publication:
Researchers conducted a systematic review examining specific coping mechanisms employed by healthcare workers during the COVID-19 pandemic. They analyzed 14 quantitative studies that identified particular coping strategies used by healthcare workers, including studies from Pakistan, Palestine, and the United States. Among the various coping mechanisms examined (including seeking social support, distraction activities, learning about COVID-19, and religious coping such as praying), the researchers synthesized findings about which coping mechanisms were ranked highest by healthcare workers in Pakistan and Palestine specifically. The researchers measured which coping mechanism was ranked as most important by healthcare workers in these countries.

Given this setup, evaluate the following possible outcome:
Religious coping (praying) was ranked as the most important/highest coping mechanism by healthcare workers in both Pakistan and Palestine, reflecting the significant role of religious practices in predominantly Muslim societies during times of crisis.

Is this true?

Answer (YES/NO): YES